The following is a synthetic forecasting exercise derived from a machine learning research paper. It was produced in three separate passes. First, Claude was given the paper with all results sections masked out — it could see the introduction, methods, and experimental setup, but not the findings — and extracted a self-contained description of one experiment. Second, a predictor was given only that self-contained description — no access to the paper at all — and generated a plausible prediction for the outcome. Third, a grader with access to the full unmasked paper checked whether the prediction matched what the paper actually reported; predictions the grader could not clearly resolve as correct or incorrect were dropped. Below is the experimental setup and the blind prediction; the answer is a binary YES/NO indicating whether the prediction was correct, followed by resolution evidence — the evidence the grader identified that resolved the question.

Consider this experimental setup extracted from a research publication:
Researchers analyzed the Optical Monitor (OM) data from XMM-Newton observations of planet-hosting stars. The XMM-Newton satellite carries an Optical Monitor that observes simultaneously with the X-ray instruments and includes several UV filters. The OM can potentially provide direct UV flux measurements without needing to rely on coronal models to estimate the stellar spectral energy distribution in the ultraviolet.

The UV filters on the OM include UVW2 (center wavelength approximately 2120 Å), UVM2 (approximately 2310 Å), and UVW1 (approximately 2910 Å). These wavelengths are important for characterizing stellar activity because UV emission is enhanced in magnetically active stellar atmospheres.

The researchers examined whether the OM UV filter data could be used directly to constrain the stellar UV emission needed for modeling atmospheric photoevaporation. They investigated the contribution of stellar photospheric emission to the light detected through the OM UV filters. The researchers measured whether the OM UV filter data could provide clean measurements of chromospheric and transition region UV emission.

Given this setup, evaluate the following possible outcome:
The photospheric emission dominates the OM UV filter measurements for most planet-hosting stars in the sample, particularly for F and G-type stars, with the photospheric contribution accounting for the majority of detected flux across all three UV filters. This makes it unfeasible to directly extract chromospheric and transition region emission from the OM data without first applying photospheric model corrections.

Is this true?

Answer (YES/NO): NO